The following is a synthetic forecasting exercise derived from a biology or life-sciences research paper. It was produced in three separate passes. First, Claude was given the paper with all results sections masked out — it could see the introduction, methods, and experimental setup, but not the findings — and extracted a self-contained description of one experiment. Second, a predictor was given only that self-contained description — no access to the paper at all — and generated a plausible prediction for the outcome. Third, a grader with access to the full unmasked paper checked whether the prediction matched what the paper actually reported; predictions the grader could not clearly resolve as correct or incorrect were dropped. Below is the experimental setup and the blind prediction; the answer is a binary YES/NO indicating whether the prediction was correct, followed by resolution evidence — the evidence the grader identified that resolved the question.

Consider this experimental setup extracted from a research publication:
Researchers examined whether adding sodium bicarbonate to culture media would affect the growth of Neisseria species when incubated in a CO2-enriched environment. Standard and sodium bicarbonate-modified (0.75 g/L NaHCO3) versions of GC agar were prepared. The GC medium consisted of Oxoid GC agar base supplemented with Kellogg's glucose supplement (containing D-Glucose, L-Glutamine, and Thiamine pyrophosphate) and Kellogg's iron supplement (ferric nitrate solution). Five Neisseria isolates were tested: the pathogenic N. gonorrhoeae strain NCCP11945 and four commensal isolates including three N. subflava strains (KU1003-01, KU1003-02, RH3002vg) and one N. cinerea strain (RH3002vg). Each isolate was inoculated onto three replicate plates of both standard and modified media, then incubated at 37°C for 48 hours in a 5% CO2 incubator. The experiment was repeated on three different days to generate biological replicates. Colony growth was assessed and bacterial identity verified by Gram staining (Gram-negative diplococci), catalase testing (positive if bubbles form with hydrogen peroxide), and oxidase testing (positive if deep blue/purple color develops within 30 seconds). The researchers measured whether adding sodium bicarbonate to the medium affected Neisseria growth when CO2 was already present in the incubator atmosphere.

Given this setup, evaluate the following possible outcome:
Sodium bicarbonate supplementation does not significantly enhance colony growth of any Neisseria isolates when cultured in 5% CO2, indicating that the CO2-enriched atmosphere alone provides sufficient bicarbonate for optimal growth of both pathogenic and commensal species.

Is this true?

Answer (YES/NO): YES